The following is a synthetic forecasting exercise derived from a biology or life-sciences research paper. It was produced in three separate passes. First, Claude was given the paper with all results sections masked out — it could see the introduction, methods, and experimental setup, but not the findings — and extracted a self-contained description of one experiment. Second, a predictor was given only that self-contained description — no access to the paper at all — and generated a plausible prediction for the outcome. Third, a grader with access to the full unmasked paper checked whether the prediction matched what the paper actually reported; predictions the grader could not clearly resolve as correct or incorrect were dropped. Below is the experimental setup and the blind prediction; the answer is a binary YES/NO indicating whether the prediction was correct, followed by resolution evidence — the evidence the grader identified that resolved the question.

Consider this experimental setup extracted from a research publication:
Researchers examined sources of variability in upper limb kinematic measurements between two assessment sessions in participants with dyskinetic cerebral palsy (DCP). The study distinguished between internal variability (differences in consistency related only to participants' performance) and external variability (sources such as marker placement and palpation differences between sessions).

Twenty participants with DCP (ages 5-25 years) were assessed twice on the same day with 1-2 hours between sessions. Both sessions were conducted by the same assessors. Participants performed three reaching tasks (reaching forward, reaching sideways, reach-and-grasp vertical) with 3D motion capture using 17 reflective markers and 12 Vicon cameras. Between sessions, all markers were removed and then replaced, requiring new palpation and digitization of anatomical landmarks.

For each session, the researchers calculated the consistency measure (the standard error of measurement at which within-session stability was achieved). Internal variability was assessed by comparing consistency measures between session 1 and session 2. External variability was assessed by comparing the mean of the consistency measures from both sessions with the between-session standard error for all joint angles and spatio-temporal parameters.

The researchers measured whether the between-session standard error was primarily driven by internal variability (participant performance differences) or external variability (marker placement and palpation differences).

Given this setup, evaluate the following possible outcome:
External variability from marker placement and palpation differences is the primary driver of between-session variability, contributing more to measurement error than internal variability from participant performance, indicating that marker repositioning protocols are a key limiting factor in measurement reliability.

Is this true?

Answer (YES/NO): YES